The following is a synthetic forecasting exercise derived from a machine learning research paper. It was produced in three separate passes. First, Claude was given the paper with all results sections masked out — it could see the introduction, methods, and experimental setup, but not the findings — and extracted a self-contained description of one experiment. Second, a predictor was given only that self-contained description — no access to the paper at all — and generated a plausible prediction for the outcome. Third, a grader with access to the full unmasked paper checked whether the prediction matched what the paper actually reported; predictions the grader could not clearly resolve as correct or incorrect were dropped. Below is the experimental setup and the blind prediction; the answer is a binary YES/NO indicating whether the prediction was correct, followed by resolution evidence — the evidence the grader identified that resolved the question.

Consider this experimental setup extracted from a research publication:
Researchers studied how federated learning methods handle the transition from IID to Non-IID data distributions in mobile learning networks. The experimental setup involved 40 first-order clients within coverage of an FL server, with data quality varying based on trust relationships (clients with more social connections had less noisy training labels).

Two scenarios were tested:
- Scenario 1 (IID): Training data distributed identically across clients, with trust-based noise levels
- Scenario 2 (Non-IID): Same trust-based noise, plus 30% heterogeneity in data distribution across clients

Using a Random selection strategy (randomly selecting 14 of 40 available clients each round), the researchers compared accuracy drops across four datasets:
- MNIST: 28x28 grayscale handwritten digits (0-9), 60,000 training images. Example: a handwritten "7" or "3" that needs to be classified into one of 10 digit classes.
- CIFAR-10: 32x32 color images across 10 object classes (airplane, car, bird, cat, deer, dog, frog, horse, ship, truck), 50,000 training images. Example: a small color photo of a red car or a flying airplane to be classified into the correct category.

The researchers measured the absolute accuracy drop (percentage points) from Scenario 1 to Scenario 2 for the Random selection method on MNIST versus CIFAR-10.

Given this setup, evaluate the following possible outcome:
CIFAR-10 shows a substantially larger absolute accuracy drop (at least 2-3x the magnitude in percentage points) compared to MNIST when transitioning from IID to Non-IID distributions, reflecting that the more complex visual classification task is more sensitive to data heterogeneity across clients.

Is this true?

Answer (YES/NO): NO